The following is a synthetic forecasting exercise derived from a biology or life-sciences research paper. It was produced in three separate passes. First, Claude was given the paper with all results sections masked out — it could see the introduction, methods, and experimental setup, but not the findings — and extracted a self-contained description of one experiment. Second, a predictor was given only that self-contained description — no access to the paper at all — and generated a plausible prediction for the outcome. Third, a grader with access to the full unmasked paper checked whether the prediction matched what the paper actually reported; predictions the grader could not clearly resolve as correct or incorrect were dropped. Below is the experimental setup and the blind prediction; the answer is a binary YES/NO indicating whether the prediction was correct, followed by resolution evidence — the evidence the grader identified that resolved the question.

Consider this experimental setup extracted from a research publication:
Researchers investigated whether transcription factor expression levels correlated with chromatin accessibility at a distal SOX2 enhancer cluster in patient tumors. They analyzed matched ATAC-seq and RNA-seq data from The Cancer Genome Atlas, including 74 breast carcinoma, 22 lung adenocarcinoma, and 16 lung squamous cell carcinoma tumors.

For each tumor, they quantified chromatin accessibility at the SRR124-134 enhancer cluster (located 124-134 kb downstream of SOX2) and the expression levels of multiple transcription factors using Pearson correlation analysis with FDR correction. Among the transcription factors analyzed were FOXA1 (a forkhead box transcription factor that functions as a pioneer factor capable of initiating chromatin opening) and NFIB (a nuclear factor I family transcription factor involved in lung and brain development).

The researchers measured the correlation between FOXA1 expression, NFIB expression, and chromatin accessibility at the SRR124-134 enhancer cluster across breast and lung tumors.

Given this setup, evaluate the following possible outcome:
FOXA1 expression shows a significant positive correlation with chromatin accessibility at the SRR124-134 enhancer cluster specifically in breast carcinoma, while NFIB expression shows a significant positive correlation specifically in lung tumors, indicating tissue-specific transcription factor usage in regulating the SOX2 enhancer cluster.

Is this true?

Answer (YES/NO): NO